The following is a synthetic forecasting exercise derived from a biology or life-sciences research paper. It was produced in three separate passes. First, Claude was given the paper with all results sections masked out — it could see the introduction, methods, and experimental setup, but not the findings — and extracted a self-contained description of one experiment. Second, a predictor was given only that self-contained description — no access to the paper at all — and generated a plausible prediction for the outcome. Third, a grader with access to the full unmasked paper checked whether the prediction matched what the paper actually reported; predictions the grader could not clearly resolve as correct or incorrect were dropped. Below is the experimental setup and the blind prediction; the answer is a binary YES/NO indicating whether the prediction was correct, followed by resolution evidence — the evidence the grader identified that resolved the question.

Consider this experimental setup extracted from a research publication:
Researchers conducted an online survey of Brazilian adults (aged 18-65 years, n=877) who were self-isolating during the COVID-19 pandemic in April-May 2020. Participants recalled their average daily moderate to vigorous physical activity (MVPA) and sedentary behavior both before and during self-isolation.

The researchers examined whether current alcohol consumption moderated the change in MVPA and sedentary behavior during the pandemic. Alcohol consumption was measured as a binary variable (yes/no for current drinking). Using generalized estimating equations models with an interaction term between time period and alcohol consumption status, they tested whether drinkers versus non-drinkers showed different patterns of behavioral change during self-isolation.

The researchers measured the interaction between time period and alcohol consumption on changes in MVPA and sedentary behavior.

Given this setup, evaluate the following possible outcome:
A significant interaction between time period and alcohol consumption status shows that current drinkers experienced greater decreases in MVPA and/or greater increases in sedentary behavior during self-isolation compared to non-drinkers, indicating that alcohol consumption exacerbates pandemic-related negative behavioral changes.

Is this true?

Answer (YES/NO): NO